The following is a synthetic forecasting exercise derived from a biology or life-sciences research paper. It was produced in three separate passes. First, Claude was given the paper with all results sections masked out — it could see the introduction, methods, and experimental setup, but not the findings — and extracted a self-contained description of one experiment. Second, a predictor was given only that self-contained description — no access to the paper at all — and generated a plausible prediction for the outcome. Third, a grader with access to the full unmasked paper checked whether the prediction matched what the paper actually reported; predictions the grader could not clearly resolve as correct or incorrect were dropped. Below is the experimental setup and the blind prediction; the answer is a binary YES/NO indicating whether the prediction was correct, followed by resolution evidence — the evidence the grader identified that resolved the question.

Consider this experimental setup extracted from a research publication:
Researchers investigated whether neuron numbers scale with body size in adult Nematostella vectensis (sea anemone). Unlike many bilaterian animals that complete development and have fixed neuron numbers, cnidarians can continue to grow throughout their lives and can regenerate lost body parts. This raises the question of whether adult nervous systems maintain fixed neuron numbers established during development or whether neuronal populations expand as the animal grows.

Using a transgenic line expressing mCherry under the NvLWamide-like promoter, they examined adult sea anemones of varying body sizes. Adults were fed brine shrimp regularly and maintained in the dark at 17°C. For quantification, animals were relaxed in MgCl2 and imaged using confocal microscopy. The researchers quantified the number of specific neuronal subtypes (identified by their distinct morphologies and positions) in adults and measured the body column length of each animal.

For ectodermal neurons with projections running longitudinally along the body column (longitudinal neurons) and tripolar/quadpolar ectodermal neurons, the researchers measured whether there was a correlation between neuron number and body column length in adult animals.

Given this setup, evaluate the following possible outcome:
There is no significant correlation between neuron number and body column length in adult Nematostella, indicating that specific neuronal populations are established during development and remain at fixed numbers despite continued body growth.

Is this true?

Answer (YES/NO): NO